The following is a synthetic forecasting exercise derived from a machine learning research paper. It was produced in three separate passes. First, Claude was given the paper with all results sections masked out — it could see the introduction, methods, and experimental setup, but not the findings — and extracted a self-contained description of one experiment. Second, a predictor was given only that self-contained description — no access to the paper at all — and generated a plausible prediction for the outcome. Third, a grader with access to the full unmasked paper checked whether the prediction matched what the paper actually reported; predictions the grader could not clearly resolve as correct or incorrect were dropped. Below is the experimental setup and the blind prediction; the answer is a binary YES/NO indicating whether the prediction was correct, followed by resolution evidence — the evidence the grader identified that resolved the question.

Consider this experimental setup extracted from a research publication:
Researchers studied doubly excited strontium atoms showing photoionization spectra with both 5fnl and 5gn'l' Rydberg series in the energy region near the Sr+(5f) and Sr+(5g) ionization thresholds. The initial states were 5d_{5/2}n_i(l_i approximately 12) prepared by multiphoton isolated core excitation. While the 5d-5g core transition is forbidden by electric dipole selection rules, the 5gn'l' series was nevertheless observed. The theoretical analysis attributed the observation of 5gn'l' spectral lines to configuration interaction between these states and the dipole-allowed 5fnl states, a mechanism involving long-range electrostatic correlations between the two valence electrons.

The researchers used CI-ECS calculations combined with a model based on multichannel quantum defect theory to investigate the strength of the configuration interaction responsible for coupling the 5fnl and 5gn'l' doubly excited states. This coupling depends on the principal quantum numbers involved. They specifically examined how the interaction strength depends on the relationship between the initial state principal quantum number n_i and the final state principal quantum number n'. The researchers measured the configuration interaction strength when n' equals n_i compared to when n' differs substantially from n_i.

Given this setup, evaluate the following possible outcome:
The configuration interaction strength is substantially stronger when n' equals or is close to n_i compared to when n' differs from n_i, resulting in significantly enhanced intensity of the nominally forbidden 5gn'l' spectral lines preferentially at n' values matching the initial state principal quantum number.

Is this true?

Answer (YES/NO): NO